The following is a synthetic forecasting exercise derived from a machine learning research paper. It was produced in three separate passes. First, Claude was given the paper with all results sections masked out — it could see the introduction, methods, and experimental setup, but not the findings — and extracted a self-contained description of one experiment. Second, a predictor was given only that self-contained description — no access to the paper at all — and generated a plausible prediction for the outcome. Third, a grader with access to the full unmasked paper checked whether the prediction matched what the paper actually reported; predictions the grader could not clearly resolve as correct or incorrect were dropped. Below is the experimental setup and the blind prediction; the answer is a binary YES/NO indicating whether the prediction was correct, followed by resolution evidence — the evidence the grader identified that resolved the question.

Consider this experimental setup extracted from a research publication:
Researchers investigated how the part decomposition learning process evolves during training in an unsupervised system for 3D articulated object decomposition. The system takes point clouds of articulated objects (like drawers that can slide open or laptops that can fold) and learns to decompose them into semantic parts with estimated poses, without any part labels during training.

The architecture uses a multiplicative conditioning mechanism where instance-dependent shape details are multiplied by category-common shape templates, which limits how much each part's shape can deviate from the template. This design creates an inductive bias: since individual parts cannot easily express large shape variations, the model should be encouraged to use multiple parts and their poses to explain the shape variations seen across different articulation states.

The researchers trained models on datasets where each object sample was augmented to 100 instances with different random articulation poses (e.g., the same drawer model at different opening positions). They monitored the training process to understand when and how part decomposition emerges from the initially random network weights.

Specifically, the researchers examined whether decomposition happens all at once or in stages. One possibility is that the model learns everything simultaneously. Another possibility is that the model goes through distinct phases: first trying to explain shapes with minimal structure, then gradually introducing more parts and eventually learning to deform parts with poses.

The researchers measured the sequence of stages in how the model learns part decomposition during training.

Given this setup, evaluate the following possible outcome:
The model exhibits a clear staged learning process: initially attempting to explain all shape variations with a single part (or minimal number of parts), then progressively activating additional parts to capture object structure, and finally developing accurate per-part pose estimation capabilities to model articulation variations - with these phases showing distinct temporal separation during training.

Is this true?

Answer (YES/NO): YES